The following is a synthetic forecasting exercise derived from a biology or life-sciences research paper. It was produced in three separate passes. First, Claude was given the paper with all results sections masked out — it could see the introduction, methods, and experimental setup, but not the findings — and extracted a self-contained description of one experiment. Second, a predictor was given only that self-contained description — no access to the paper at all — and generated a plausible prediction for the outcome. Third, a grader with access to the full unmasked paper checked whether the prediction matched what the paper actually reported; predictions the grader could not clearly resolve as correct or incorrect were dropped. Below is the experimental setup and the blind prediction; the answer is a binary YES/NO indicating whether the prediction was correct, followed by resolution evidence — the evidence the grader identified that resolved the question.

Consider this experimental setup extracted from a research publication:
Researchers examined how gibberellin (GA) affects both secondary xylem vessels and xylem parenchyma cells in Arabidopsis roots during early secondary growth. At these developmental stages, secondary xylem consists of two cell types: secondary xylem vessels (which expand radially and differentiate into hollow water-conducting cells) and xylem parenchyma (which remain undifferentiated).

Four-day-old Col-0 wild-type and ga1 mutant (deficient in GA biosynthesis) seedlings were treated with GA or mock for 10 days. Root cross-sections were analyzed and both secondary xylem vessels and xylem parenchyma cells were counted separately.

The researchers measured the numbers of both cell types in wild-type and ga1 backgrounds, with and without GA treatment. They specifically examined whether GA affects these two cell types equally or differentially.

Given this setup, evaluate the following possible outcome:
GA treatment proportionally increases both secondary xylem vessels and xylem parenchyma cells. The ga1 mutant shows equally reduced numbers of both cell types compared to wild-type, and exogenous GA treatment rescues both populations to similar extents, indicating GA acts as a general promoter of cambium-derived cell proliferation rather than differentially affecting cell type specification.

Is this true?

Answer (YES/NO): YES